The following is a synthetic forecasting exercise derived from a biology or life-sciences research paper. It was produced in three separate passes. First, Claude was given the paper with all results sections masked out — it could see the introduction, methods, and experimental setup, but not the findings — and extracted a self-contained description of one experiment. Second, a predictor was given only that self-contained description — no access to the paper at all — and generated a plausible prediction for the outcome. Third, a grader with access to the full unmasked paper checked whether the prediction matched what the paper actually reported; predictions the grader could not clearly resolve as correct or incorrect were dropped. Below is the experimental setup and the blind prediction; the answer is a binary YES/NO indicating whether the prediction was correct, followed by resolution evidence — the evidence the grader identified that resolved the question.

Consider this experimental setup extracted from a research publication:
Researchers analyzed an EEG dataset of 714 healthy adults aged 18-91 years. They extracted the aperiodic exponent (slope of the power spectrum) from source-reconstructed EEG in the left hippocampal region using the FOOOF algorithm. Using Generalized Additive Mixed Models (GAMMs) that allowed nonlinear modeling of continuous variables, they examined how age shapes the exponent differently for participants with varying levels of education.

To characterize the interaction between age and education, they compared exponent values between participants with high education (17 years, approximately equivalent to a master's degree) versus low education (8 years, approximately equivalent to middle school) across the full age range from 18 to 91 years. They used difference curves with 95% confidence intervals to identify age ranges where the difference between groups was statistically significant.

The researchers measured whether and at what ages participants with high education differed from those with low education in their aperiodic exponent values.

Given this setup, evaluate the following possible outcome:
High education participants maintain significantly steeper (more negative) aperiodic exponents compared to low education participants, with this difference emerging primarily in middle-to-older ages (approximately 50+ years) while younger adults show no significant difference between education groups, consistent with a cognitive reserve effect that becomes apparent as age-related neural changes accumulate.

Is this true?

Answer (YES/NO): NO